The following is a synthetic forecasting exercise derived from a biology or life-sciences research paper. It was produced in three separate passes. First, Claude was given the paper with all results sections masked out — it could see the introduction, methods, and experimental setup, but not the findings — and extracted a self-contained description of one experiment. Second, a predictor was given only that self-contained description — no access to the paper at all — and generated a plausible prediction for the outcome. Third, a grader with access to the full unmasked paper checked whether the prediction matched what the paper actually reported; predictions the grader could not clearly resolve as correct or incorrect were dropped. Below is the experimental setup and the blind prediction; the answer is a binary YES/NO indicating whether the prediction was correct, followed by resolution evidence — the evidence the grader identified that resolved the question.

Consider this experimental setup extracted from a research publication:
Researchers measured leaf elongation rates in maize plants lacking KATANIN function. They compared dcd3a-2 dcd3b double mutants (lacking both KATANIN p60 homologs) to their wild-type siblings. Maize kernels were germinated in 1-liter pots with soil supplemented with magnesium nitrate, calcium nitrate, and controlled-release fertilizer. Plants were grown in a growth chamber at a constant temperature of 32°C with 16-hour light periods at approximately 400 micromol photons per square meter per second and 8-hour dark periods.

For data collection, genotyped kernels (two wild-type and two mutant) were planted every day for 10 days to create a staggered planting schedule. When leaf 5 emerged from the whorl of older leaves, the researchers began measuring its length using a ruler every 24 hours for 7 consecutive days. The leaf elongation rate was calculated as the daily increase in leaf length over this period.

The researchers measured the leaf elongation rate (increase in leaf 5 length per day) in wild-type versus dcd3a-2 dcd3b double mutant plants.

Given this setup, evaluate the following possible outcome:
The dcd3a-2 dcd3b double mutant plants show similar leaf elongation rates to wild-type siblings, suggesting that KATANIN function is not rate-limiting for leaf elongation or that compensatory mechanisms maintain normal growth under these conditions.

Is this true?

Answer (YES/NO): NO